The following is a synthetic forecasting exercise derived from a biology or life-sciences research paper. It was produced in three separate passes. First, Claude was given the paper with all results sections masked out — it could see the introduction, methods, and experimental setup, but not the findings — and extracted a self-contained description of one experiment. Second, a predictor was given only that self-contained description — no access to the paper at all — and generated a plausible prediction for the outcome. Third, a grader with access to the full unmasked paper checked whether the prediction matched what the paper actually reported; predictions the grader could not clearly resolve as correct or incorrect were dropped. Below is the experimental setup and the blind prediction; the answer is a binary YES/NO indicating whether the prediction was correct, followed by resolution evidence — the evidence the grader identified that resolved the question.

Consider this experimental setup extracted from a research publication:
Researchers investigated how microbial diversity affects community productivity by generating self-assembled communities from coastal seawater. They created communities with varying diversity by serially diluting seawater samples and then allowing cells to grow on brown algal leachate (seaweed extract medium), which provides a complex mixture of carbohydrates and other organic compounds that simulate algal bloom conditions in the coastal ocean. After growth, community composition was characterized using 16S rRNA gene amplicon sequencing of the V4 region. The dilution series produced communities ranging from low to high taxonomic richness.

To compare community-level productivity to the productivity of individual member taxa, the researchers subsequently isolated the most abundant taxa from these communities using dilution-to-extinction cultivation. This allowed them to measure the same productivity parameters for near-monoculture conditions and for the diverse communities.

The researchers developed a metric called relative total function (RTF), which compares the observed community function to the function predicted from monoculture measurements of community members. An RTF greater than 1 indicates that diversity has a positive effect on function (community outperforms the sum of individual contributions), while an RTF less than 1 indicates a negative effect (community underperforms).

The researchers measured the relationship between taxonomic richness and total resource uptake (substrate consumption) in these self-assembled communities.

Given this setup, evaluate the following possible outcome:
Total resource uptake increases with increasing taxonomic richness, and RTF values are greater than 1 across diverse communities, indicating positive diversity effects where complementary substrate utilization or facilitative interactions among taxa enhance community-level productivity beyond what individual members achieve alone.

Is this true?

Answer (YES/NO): YES